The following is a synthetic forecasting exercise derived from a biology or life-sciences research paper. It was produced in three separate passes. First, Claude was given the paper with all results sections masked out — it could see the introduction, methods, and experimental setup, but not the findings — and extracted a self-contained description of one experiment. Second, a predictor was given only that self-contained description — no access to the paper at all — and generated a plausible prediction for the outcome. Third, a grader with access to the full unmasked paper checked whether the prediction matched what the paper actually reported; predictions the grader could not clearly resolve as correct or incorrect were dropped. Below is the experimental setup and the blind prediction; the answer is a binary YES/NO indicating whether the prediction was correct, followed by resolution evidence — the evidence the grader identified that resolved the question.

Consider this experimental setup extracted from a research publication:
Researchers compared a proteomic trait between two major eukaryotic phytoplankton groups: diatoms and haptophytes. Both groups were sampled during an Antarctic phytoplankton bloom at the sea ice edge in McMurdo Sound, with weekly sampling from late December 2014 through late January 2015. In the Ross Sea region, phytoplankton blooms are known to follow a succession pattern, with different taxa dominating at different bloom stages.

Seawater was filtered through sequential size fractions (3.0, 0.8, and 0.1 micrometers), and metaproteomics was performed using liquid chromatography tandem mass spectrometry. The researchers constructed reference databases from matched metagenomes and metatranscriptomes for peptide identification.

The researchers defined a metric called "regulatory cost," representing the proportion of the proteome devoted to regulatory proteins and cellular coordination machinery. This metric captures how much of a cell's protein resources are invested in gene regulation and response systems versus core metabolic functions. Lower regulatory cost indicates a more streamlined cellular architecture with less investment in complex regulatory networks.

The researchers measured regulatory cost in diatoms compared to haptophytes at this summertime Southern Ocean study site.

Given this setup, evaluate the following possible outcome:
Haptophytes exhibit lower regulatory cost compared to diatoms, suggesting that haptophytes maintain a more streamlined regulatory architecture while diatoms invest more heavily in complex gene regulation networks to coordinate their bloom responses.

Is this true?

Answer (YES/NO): YES